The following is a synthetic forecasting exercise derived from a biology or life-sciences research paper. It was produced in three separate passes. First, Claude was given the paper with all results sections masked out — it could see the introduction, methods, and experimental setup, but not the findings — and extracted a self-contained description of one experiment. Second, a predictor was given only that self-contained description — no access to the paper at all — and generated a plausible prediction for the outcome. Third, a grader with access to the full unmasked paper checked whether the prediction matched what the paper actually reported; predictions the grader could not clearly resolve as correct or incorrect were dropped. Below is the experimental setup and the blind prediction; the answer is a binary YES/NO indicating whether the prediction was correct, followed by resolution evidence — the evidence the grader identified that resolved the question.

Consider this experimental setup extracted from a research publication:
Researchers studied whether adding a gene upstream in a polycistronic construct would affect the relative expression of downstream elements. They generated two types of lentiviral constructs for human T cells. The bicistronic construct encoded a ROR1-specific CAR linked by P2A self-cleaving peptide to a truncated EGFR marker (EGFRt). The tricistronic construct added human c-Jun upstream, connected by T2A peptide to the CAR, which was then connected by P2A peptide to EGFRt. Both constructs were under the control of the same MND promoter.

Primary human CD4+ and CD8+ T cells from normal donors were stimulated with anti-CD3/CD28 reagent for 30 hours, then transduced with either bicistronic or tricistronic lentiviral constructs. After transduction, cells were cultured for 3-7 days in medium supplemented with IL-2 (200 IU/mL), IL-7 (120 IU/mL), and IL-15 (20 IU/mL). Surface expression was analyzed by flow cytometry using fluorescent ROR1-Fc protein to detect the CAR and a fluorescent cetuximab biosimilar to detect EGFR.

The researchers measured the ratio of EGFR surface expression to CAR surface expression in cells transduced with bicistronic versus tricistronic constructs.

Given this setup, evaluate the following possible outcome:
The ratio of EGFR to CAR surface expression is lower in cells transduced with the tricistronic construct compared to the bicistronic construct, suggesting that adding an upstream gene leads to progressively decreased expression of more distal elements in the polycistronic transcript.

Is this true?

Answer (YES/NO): YES